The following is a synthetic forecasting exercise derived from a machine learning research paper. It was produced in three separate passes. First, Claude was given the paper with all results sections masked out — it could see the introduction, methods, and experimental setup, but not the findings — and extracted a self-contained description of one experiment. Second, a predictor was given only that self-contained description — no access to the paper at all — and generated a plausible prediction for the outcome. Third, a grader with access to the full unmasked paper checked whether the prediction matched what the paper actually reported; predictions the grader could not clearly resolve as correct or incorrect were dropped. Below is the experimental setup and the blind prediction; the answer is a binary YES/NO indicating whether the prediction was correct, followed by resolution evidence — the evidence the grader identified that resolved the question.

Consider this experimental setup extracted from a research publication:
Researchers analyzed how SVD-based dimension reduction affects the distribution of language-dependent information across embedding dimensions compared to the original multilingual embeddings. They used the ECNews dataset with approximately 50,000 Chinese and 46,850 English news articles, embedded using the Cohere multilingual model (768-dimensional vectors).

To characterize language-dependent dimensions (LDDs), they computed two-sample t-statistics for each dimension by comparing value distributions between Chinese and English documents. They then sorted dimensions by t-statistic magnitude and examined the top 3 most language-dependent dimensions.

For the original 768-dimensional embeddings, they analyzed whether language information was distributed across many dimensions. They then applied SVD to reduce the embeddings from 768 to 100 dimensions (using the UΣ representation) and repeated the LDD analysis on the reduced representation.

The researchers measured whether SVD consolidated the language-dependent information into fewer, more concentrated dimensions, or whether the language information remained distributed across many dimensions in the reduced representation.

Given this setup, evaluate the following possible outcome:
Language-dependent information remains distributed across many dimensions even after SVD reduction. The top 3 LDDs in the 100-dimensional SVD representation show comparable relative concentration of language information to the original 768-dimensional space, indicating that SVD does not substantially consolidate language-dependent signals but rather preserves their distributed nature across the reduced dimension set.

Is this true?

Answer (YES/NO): NO